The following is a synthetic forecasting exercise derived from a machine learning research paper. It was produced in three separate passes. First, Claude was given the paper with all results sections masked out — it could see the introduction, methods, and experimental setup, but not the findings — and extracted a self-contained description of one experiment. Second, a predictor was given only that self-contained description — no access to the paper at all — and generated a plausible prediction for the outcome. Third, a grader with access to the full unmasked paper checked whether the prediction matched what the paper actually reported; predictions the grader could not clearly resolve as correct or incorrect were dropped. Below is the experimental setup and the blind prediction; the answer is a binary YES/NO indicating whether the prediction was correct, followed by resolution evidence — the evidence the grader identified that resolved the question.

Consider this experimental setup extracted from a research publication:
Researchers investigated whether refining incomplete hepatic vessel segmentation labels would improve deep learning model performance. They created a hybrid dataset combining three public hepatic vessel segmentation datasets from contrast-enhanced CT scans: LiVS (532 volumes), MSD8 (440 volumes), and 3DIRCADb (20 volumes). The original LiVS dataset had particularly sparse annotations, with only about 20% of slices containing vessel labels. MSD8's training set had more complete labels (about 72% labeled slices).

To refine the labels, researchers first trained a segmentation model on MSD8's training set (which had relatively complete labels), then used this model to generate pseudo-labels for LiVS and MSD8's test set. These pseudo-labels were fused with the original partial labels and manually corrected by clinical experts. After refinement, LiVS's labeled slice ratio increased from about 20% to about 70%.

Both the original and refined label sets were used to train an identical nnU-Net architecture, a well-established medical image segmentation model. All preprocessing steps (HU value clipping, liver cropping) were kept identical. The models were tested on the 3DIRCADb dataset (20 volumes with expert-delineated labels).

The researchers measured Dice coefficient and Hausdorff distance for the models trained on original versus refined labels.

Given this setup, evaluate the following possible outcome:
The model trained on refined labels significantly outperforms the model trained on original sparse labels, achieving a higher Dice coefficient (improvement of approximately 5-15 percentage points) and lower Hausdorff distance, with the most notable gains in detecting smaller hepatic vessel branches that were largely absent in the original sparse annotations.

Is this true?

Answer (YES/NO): NO